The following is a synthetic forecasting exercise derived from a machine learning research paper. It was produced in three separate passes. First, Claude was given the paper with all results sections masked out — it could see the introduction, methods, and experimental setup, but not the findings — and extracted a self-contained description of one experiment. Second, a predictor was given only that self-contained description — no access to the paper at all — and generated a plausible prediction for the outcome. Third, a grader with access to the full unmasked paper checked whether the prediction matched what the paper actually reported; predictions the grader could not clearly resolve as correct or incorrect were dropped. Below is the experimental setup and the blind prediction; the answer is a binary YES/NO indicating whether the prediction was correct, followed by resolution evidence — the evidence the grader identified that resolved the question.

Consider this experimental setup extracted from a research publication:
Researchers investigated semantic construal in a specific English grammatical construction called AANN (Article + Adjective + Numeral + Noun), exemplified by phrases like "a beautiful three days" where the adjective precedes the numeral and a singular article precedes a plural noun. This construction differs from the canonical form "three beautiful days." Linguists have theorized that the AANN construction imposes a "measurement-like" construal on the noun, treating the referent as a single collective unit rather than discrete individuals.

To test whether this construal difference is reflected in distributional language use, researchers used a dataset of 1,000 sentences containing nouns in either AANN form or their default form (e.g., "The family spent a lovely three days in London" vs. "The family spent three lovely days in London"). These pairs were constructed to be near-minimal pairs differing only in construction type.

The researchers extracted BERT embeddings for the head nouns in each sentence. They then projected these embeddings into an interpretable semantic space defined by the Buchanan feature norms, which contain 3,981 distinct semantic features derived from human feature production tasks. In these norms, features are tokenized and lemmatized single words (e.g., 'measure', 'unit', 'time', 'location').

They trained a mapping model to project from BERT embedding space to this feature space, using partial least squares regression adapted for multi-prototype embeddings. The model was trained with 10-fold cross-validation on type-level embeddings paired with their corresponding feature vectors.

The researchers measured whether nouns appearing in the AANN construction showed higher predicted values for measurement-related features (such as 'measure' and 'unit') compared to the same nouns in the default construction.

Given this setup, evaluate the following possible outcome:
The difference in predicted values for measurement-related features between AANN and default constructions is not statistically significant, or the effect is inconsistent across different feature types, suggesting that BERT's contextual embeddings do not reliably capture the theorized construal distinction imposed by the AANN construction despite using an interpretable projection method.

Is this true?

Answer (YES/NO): NO